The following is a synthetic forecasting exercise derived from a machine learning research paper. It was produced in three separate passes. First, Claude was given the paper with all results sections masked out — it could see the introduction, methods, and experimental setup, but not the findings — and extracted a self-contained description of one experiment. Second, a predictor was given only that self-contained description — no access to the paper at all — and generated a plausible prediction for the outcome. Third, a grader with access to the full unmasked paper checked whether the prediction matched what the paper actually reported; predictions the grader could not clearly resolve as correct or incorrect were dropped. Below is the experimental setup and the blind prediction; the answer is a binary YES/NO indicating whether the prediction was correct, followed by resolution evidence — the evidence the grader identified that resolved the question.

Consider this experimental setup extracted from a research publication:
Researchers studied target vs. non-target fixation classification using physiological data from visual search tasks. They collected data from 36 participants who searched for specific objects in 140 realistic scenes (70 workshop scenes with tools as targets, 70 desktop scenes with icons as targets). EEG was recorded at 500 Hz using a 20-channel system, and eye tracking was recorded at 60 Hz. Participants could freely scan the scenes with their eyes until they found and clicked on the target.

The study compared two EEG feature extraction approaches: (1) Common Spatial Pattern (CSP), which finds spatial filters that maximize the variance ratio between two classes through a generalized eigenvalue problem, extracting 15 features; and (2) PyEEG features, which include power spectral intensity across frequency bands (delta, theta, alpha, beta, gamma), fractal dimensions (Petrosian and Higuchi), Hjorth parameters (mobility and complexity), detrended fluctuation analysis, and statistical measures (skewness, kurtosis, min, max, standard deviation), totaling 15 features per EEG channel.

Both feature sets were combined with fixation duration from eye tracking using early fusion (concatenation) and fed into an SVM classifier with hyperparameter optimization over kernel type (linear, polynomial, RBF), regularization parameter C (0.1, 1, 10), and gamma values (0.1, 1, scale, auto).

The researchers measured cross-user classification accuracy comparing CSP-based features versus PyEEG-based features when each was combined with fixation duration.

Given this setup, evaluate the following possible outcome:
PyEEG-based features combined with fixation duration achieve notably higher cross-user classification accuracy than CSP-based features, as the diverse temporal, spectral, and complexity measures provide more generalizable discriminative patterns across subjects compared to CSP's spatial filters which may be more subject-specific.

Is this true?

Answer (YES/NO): NO